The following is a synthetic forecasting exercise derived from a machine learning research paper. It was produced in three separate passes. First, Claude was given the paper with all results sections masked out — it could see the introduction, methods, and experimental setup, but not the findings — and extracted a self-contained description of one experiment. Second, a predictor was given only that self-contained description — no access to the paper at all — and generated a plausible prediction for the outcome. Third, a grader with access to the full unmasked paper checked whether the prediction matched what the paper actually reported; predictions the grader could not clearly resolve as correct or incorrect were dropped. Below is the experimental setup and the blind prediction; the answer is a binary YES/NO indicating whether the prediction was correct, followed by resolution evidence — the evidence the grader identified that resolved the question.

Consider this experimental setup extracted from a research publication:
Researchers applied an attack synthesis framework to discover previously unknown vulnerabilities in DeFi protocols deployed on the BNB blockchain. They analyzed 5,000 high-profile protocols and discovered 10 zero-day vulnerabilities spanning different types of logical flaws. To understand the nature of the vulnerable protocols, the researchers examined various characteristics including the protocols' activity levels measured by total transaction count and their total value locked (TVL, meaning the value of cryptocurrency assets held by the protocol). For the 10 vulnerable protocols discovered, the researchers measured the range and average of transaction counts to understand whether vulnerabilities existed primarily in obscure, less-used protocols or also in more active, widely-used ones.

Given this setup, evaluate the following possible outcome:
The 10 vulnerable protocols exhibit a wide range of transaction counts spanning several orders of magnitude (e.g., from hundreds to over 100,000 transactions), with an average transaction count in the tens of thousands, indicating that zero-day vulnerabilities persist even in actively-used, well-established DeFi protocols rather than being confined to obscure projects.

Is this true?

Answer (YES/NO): NO